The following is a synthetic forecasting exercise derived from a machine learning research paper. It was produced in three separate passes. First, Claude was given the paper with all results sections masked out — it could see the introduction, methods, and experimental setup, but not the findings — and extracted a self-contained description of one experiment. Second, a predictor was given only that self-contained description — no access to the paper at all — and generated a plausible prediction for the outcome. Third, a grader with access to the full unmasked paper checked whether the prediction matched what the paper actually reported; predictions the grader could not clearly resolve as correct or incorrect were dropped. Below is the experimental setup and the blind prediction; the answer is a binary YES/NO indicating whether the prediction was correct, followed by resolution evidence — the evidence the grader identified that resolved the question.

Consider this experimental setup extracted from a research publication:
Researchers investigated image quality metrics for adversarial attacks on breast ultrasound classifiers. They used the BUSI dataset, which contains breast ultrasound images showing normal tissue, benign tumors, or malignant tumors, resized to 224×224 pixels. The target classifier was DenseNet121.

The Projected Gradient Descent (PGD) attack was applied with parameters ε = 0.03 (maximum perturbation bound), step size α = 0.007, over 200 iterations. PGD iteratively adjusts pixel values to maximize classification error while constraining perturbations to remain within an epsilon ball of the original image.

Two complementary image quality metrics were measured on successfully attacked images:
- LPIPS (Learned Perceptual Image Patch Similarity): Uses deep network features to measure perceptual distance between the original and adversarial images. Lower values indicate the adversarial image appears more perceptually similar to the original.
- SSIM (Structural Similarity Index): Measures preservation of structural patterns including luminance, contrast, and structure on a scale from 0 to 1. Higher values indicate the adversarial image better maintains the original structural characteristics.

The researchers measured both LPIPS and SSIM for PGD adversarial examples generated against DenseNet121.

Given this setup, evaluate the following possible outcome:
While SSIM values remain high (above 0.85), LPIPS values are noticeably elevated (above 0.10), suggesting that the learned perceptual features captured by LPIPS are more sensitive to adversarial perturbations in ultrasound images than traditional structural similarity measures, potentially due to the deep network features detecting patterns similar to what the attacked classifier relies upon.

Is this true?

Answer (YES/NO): NO